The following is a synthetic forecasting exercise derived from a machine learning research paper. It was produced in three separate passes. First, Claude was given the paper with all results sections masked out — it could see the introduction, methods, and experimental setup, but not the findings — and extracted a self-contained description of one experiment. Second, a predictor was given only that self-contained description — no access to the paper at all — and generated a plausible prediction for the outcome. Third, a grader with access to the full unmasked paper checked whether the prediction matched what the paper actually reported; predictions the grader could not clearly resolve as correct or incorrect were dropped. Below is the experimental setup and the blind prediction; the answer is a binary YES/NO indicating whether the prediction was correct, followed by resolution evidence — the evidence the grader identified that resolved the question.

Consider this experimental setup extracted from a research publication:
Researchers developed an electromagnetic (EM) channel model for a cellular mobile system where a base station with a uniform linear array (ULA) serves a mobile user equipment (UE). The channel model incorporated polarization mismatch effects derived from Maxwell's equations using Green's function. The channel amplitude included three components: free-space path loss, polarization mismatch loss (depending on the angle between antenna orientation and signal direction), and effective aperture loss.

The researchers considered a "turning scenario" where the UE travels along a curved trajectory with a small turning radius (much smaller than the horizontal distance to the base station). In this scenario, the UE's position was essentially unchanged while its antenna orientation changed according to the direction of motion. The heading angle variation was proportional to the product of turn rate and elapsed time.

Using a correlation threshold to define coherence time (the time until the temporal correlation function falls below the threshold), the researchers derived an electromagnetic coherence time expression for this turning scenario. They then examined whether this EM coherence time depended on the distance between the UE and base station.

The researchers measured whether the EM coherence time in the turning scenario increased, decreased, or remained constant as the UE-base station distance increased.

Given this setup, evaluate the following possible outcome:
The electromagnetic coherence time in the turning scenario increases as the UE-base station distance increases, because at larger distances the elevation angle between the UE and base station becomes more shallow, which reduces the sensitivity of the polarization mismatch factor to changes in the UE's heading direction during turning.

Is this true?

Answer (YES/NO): NO